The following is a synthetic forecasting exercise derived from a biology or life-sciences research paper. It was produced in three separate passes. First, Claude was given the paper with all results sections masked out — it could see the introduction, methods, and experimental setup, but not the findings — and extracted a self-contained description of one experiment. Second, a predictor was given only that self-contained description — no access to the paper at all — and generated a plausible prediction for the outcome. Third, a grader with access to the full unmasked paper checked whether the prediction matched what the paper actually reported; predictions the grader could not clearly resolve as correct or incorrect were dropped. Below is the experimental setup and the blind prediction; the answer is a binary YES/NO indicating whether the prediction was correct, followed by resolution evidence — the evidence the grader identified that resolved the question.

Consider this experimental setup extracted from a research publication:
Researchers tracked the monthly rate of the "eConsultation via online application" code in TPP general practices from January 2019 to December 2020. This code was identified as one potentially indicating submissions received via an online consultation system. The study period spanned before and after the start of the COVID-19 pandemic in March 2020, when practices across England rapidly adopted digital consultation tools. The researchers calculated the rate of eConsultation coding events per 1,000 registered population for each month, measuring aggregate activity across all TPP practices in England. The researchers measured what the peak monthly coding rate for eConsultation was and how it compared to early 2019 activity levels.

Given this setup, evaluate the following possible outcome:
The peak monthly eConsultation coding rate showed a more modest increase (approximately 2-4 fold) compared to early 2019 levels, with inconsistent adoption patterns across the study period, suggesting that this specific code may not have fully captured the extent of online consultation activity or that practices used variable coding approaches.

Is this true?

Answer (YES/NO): NO